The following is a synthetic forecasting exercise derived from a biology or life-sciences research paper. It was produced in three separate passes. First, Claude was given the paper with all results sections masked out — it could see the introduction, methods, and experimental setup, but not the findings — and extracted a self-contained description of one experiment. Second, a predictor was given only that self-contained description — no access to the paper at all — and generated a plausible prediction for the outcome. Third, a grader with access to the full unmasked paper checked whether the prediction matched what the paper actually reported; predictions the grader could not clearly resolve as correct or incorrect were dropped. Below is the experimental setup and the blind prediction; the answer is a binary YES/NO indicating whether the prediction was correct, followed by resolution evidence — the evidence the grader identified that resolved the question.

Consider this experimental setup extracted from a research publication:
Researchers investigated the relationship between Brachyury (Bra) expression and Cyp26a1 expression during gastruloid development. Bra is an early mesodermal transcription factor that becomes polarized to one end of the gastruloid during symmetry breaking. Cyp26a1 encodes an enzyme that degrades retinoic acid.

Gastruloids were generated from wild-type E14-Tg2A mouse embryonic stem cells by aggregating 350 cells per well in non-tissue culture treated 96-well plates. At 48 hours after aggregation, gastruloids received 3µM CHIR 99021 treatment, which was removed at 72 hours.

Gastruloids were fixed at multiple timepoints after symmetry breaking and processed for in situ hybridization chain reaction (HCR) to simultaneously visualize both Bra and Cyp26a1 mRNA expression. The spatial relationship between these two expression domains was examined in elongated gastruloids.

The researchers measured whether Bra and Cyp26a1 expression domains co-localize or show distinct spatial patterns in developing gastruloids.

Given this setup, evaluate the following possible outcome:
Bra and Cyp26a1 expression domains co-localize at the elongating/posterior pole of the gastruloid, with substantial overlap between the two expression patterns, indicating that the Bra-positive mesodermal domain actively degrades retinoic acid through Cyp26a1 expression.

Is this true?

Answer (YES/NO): YES